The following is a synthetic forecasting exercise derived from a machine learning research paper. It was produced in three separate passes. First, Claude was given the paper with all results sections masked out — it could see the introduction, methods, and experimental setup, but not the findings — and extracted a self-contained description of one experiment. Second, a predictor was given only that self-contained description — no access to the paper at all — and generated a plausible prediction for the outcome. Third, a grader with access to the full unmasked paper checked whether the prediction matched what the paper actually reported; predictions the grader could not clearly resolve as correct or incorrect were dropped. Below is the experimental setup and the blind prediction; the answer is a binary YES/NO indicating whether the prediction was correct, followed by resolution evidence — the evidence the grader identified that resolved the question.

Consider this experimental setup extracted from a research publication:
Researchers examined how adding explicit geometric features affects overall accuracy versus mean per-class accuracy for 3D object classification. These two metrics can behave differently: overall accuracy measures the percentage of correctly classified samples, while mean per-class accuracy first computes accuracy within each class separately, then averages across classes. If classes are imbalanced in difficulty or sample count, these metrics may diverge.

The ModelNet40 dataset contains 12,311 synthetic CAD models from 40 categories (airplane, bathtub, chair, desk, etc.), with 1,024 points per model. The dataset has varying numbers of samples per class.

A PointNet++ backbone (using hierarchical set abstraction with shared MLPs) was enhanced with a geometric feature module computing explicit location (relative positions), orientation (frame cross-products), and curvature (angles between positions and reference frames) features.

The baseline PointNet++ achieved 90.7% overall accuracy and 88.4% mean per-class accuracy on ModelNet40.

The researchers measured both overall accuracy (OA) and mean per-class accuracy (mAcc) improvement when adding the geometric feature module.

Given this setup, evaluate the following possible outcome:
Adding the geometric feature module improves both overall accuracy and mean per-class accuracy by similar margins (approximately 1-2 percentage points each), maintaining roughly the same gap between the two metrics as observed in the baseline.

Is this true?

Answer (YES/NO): NO